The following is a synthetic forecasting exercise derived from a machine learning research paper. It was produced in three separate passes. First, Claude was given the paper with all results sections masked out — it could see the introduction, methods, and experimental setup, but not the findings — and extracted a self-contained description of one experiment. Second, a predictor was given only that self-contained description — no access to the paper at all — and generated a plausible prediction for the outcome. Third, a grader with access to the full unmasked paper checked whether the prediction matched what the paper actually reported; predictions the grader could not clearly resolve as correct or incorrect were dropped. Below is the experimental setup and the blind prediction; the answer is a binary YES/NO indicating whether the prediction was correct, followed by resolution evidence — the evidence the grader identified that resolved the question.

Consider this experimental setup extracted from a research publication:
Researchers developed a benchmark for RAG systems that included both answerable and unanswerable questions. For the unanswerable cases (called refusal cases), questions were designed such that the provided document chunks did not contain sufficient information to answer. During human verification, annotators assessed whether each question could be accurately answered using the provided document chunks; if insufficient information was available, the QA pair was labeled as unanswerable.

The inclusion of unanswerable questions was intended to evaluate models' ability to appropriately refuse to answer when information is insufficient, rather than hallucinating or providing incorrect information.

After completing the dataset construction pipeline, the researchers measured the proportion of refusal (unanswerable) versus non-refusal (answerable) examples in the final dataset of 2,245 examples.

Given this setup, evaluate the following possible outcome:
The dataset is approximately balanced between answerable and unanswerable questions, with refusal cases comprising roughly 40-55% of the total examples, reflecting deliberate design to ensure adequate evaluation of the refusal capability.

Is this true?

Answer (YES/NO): YES